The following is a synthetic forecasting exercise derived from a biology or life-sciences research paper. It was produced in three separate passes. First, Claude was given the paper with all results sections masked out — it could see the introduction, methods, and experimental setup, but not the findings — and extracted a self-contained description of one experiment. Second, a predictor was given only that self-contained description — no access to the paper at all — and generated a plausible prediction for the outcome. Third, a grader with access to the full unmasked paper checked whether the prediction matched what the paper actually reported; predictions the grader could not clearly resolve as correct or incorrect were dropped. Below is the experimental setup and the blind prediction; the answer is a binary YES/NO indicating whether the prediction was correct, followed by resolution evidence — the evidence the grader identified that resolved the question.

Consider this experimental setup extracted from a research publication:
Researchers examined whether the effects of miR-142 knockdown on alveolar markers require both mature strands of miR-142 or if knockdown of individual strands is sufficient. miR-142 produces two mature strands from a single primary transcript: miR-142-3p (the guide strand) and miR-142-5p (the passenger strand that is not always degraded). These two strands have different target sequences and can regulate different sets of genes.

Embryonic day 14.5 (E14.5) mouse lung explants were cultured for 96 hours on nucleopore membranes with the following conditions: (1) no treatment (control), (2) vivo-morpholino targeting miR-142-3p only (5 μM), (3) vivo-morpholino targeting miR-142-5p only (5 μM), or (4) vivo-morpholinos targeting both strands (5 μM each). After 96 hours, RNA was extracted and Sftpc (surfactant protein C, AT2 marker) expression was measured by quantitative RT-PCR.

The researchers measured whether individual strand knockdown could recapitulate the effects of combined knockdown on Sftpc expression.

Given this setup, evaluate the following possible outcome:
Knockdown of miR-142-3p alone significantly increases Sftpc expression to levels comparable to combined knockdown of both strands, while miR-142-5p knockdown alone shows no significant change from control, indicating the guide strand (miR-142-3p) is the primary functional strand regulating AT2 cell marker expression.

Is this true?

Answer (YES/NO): NO